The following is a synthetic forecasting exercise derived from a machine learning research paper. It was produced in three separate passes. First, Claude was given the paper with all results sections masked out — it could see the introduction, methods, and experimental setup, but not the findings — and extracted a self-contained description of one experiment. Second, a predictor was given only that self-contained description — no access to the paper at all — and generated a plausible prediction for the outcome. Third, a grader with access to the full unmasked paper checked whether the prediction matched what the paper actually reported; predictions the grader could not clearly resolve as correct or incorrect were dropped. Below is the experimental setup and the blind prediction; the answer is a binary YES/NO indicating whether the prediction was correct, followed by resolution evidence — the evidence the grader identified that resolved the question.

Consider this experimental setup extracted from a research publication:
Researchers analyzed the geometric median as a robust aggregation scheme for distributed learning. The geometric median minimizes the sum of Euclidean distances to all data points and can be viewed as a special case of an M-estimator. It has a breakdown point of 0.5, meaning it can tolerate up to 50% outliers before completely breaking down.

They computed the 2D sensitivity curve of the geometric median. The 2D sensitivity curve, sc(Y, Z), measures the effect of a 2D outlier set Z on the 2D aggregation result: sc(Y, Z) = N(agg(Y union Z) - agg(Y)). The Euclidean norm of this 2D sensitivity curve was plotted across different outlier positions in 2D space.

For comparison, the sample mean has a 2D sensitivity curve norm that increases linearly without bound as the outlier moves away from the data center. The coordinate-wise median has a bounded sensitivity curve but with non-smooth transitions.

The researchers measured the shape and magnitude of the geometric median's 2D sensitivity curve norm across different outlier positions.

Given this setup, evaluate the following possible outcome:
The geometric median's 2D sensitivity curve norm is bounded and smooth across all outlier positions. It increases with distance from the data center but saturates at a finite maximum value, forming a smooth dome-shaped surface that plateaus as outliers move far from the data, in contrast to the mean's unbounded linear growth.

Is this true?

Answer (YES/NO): NO